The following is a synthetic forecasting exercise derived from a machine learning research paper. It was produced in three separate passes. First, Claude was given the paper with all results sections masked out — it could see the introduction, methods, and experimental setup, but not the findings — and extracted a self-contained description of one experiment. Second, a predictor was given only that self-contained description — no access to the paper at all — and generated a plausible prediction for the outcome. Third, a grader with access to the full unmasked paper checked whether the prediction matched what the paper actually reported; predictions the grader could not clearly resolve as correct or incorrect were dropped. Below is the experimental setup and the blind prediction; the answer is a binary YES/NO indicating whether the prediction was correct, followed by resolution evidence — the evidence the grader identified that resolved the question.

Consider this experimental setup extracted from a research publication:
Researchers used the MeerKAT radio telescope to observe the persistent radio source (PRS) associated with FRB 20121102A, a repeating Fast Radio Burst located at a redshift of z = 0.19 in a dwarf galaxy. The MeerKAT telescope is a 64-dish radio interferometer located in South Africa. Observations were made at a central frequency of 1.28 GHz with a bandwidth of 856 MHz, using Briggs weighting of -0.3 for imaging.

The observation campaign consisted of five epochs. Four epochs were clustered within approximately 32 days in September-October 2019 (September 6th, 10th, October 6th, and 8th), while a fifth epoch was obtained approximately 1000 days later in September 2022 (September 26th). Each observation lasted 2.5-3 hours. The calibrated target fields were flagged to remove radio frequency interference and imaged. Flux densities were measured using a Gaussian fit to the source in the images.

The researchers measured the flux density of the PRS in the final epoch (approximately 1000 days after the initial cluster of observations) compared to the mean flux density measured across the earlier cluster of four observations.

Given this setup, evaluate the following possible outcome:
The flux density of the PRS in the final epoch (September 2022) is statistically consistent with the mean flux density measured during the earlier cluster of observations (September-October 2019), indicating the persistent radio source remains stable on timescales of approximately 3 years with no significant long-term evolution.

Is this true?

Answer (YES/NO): NO